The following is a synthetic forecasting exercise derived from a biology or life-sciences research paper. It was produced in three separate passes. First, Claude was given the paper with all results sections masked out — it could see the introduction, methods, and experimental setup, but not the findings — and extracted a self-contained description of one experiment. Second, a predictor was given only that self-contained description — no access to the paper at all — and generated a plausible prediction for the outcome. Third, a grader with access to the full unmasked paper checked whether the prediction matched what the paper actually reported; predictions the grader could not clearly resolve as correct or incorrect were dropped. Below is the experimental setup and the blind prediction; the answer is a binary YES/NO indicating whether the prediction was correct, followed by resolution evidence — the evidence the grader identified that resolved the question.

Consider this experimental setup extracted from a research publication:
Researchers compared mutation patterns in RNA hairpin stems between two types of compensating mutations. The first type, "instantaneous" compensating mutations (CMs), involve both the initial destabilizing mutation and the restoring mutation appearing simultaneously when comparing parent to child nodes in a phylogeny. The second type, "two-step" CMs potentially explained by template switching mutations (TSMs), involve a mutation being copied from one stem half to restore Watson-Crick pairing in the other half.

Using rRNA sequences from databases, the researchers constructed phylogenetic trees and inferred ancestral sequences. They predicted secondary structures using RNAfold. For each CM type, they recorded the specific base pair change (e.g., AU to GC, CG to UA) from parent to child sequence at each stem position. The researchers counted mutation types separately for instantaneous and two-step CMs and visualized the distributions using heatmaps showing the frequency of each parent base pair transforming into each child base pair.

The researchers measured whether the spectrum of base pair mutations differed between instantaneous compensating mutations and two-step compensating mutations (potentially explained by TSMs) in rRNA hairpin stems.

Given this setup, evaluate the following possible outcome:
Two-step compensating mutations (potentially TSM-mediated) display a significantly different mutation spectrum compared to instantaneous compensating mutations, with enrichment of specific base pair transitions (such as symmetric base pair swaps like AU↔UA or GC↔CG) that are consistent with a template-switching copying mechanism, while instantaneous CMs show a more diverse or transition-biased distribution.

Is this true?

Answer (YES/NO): NO